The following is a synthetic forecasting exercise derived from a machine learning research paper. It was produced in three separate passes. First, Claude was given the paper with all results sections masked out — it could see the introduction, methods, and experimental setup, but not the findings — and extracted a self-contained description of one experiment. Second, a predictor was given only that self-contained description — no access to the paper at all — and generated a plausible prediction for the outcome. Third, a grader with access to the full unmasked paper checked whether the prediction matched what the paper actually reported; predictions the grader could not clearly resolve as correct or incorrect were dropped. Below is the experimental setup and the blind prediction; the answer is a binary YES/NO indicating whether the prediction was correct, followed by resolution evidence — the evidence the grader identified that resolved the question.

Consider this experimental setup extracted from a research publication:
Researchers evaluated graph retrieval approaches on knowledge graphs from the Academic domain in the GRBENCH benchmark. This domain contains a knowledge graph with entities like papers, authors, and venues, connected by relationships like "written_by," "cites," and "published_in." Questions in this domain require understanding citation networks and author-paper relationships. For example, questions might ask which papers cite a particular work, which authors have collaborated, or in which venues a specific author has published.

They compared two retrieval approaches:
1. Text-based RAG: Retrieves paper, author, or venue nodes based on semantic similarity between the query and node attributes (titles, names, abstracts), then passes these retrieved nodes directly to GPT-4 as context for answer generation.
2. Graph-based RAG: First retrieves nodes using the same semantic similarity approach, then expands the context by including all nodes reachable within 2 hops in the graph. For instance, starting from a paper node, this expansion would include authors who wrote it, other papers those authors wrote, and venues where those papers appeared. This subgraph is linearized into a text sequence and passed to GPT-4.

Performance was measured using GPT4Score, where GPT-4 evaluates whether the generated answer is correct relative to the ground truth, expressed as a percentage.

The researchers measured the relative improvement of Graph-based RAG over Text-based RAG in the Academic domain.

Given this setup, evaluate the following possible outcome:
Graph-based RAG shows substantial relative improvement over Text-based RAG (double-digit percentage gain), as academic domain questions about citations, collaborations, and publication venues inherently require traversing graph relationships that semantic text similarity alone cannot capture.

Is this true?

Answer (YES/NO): YES